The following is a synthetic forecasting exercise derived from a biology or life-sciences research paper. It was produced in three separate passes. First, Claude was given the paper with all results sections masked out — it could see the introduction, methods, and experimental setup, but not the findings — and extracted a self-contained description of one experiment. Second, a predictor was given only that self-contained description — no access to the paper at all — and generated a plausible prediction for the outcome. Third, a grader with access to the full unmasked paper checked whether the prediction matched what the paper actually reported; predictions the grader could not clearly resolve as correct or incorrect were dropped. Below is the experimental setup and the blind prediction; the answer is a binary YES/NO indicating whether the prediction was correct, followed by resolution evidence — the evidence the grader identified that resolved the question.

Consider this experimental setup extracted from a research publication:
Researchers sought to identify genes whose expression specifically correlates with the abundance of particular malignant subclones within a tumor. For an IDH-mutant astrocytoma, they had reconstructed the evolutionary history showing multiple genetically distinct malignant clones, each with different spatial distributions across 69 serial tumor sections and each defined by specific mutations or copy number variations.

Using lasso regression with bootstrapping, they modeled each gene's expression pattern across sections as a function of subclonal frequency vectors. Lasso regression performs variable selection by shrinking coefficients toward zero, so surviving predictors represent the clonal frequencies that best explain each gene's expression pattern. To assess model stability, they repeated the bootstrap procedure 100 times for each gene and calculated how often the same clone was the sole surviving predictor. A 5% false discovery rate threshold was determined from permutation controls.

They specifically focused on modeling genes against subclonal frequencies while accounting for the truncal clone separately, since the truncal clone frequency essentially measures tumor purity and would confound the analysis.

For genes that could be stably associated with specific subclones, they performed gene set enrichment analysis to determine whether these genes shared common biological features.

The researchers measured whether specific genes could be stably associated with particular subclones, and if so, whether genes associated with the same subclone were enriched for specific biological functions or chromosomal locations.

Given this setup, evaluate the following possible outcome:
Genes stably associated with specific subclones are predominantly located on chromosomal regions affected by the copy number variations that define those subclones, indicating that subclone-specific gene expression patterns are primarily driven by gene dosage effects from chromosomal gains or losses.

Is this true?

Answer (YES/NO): NO